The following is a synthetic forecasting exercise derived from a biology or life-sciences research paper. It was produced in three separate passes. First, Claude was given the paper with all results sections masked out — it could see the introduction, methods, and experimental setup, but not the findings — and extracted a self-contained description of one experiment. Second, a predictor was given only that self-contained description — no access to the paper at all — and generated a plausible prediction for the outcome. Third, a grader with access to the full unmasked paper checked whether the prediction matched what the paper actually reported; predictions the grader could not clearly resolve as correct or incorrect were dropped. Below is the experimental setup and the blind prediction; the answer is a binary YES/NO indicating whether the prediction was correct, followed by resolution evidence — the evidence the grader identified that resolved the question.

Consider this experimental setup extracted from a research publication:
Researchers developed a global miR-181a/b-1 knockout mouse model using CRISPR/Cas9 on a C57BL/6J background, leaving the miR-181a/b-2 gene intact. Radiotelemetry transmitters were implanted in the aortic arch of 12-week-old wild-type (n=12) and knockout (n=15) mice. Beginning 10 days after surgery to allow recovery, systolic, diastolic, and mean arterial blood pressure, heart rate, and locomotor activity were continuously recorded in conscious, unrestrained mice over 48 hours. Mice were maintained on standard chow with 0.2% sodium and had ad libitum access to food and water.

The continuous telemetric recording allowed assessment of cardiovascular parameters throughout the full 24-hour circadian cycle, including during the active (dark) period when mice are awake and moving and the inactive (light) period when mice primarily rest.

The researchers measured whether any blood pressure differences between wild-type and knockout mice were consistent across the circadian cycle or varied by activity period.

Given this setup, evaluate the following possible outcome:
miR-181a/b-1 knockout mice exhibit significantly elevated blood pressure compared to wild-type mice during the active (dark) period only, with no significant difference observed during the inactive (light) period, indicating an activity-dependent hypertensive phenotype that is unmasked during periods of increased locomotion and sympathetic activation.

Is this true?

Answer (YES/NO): YES